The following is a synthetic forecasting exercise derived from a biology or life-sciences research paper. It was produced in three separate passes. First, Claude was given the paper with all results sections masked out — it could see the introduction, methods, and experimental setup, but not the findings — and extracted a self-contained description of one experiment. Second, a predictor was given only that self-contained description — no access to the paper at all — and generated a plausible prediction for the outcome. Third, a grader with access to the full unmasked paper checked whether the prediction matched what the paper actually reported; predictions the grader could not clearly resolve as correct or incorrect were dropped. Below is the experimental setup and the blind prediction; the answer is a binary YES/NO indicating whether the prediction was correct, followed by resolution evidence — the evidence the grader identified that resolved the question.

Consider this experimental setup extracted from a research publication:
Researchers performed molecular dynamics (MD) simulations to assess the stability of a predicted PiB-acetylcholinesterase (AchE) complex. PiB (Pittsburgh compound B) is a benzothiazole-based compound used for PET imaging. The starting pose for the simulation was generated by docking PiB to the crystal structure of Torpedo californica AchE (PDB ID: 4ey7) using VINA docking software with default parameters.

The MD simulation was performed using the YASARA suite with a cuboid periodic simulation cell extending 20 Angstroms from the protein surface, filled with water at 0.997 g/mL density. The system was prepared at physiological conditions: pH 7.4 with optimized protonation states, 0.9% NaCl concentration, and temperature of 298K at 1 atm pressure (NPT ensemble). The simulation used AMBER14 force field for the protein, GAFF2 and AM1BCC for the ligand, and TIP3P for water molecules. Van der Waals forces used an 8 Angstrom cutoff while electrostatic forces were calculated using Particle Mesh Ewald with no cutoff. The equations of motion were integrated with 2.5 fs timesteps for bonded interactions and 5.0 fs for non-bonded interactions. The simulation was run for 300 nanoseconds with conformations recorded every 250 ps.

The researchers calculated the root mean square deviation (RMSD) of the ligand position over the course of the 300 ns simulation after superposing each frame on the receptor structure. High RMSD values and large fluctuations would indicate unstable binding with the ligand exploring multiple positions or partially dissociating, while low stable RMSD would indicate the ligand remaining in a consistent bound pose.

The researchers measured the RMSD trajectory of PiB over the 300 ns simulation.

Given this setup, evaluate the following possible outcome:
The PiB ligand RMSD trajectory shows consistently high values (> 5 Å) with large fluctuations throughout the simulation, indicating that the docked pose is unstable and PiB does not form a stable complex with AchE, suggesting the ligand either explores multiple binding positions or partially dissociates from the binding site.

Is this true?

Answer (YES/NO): NO